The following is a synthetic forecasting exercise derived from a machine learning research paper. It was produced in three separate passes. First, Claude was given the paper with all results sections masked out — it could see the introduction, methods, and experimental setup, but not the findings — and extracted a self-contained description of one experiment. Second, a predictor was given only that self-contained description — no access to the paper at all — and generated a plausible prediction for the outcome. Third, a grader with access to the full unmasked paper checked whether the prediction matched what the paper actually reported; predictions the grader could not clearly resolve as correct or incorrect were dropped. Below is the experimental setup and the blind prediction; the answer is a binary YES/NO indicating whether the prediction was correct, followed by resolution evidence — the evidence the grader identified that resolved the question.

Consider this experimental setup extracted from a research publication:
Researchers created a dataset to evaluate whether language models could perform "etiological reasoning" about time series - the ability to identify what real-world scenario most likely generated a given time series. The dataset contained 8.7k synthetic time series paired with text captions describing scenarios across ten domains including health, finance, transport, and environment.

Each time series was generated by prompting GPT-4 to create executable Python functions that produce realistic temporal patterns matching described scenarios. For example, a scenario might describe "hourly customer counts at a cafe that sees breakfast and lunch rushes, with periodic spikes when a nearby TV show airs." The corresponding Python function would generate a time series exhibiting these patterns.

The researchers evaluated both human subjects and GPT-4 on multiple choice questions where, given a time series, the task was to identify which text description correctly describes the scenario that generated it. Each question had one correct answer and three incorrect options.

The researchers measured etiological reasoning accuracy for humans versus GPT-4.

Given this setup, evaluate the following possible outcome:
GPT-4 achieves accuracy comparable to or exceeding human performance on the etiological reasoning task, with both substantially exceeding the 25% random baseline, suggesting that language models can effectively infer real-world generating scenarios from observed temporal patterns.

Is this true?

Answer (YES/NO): NO